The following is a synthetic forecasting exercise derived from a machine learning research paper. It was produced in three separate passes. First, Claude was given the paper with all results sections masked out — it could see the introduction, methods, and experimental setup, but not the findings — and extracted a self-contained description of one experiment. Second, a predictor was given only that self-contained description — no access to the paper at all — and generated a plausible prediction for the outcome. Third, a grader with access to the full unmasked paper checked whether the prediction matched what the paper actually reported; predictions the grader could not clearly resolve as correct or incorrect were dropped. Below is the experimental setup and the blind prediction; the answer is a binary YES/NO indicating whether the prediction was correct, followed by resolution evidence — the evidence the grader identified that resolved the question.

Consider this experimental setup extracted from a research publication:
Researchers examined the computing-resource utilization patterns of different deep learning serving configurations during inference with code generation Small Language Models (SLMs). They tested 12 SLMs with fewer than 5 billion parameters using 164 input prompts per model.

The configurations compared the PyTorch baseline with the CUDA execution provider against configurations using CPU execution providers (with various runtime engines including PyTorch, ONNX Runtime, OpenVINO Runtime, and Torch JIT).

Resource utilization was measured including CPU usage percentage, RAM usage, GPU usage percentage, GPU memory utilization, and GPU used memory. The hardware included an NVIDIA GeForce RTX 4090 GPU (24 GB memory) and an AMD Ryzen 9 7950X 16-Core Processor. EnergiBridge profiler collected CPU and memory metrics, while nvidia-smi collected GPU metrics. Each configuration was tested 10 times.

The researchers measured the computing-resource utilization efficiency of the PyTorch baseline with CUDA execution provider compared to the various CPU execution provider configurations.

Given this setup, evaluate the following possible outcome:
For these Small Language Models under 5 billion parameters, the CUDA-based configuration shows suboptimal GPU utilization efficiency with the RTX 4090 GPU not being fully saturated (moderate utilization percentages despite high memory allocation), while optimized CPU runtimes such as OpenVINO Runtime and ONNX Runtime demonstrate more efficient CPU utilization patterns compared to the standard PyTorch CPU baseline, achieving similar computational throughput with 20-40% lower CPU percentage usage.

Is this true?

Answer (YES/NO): NO